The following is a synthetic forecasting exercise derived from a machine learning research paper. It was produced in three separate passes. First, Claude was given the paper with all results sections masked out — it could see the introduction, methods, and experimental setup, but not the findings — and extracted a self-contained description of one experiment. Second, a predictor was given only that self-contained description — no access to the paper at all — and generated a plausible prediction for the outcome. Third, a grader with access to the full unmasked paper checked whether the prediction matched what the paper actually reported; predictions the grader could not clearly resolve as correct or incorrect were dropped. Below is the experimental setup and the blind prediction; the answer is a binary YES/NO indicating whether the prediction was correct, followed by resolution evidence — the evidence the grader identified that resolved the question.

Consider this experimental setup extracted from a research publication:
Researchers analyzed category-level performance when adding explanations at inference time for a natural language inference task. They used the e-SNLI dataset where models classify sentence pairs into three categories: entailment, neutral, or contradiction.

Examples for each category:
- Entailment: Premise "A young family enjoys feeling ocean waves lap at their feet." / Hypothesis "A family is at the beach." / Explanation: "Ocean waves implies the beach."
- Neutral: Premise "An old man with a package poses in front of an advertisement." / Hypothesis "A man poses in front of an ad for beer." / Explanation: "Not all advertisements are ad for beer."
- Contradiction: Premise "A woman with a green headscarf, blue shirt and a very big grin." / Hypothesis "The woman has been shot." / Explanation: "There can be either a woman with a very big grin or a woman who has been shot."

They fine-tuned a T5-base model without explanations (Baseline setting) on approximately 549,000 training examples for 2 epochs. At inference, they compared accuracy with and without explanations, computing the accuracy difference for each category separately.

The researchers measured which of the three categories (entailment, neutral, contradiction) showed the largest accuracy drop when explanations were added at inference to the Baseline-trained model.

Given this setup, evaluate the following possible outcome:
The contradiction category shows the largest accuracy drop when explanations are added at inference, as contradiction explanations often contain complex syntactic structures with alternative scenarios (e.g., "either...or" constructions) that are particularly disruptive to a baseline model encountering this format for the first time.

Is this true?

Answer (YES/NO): NO